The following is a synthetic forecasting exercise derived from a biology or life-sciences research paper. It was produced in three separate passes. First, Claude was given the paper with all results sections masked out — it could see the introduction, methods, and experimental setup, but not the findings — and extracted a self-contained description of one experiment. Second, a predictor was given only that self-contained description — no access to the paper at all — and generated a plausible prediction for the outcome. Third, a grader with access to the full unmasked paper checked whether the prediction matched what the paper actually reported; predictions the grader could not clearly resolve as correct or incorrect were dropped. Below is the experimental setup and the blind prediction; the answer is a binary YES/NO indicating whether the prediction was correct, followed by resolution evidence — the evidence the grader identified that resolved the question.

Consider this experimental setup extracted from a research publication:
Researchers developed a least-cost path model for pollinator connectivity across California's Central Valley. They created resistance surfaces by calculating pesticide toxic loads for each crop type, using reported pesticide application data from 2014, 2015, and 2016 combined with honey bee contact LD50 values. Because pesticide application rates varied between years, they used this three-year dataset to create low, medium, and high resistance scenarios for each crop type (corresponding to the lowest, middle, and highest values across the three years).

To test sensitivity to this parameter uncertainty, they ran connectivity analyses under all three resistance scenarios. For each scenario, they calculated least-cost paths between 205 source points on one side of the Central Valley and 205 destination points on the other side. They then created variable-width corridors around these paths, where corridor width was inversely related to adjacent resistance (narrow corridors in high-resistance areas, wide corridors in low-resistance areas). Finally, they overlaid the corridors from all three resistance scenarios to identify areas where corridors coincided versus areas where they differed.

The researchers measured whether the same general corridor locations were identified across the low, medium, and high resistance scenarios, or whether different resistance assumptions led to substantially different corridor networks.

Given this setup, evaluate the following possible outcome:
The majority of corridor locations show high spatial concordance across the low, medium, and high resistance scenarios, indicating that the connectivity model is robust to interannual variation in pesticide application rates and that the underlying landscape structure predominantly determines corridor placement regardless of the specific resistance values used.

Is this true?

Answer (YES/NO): YES